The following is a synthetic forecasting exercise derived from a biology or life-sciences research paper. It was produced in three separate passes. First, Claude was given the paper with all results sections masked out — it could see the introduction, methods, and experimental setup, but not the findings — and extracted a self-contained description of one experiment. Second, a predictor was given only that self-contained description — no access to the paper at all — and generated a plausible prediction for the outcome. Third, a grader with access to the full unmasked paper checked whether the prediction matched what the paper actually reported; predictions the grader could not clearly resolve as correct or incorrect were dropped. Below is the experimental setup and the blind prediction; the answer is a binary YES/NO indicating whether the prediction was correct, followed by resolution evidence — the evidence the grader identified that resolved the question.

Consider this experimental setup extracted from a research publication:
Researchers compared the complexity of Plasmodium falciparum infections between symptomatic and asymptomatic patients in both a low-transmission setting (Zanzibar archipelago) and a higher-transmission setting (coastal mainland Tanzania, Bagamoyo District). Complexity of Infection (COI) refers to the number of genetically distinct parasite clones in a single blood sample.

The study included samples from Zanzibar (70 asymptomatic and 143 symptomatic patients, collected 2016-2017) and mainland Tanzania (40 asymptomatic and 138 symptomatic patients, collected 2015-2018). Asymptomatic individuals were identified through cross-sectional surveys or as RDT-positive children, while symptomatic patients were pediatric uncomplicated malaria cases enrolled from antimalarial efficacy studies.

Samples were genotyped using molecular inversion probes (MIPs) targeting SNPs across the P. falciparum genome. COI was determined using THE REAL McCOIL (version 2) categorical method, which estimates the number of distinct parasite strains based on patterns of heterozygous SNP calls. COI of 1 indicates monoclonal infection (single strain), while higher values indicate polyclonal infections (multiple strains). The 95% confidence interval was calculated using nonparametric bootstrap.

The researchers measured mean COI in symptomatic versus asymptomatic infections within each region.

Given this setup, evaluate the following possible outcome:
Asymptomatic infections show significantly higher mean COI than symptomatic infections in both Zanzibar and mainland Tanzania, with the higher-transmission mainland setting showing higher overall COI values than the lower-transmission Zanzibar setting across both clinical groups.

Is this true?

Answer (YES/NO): NO